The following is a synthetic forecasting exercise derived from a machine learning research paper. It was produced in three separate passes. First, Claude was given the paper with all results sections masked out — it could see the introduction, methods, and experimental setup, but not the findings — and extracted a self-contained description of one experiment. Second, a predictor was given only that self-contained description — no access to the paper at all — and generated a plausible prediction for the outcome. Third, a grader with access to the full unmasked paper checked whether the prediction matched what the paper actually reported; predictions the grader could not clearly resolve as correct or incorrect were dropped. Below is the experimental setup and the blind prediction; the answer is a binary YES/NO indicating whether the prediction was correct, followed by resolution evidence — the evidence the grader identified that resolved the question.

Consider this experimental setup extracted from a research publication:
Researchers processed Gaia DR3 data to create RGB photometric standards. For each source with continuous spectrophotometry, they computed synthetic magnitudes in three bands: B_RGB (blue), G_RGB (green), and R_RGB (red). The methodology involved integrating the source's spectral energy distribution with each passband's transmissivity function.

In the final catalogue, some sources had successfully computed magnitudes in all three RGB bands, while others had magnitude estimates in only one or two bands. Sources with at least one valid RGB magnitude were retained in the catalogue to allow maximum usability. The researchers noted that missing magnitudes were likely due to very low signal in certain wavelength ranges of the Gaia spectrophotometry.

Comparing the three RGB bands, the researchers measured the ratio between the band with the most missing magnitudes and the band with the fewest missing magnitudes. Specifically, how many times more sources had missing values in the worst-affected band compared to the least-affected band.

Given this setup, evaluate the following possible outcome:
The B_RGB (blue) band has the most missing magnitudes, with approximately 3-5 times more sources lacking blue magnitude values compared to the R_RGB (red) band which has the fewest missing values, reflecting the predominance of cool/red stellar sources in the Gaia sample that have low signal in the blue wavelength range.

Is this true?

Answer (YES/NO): NO